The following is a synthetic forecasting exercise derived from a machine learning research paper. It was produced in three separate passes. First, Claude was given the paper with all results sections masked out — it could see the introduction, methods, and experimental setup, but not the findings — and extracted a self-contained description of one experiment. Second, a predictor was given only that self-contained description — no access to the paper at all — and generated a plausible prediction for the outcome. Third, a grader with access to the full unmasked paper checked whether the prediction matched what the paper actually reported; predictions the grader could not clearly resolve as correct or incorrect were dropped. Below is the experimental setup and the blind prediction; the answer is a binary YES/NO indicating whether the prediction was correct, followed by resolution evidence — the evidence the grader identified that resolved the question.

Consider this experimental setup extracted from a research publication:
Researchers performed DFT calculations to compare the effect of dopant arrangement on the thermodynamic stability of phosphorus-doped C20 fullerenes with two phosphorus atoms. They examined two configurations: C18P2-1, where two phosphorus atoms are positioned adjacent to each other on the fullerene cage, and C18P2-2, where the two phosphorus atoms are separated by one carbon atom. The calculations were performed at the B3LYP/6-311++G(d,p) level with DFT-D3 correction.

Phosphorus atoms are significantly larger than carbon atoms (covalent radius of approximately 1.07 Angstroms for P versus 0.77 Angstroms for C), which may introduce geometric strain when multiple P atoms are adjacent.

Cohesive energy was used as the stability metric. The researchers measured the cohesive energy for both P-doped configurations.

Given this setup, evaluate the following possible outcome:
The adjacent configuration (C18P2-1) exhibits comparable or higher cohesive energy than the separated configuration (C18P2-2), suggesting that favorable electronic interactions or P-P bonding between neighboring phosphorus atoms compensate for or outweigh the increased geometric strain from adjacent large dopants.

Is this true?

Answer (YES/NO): NO